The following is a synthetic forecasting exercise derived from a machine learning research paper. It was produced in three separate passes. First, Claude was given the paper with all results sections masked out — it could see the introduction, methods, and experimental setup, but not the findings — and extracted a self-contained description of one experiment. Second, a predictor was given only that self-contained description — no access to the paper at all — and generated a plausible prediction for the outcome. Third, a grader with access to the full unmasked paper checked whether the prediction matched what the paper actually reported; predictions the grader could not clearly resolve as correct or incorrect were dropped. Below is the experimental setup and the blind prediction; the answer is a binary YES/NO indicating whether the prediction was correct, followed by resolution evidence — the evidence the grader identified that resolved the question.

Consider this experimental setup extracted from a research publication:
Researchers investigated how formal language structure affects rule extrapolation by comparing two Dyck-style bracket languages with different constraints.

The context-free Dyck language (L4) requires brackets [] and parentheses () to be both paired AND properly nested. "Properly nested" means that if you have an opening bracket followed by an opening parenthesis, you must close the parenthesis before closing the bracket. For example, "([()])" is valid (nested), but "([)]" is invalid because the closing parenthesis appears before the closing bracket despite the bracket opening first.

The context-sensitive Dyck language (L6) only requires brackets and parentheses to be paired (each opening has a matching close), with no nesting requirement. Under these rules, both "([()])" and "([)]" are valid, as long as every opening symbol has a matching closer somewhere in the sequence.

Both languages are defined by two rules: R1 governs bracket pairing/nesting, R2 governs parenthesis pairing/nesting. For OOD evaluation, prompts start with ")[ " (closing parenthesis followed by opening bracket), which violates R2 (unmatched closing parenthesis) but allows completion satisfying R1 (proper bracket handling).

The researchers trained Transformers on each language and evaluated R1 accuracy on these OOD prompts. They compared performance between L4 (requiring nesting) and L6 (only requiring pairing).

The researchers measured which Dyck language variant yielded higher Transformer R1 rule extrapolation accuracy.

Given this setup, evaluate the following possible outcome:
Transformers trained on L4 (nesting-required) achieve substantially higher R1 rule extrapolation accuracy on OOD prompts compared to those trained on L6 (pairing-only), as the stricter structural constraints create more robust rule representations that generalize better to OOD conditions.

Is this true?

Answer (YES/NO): NO